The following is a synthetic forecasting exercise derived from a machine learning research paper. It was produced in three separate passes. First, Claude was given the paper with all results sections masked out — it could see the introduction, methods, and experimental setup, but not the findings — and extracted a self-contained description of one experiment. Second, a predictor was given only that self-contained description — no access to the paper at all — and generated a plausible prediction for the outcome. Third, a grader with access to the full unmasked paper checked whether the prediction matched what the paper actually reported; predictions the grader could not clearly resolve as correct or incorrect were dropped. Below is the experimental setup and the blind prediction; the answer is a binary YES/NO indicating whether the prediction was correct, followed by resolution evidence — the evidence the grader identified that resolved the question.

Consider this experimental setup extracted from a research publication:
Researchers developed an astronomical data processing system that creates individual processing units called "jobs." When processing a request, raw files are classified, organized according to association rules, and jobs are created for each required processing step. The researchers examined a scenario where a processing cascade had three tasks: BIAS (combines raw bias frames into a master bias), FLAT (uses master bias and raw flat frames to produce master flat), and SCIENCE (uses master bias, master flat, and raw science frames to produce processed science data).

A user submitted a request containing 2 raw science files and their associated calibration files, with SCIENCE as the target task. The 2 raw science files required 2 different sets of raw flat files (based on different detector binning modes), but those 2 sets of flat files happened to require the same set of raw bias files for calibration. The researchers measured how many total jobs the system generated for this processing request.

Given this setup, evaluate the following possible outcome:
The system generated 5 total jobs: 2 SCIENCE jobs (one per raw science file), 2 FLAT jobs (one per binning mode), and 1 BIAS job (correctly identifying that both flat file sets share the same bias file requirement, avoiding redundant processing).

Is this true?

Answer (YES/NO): YES